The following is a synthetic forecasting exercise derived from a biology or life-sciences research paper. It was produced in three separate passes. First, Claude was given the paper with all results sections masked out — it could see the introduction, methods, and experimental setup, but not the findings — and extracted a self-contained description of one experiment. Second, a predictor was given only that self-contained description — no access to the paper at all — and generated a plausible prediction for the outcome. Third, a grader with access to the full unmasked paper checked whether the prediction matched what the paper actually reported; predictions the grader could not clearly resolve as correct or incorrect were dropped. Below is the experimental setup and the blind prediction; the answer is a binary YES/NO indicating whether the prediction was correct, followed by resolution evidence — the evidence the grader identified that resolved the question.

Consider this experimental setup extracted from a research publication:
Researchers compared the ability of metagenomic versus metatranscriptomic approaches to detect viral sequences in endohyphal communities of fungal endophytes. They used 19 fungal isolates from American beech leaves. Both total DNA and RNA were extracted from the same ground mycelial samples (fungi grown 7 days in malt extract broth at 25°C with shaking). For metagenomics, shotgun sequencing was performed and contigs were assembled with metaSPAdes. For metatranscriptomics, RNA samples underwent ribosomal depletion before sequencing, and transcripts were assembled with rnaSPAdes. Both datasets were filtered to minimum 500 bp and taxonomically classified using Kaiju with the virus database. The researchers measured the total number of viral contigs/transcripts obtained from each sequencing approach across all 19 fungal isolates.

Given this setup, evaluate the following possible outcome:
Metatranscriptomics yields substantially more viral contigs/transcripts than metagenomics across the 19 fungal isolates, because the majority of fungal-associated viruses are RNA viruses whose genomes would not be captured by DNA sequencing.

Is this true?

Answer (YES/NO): NO